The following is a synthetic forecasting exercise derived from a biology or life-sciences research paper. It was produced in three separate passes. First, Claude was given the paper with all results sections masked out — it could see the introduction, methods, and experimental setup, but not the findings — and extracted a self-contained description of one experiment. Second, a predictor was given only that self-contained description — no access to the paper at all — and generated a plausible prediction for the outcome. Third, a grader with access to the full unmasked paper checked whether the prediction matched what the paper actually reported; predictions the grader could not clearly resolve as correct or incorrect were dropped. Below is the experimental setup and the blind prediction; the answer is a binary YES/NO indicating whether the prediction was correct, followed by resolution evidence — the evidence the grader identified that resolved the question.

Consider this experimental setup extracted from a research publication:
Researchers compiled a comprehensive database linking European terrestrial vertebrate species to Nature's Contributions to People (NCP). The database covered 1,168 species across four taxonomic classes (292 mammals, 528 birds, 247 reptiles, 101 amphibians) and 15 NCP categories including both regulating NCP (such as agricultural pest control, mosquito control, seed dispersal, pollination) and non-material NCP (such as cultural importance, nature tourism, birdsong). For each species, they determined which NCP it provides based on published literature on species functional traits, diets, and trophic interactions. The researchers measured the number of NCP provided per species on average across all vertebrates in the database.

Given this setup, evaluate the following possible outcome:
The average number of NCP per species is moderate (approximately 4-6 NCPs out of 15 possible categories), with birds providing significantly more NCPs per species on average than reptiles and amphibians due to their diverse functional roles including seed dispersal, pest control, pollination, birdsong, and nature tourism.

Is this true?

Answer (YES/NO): NO